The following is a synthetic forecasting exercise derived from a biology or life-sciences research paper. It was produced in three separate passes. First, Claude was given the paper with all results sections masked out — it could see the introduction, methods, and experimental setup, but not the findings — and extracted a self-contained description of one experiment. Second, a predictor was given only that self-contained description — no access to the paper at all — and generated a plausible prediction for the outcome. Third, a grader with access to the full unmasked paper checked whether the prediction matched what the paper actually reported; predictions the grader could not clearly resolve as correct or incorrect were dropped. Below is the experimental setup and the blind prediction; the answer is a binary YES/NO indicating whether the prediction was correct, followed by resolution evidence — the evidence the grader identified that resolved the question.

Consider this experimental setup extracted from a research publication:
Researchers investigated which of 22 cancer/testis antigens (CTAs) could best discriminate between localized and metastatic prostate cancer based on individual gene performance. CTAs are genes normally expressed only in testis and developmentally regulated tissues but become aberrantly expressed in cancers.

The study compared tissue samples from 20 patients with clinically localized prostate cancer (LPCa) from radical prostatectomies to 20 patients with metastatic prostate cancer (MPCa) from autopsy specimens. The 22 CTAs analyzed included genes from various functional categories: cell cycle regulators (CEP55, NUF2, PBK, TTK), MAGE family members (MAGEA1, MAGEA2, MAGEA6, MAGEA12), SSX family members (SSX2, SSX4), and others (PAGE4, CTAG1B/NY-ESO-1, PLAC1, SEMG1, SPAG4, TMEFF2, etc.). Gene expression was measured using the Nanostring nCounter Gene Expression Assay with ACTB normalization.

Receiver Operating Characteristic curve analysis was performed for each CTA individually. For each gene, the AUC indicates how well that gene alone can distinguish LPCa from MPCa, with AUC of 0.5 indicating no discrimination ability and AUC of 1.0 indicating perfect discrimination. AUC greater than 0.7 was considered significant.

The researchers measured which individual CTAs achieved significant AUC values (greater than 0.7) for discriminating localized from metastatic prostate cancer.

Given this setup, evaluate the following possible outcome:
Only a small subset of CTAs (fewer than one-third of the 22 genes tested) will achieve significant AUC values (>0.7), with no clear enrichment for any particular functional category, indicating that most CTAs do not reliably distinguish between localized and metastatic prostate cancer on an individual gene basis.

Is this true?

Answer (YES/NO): NO